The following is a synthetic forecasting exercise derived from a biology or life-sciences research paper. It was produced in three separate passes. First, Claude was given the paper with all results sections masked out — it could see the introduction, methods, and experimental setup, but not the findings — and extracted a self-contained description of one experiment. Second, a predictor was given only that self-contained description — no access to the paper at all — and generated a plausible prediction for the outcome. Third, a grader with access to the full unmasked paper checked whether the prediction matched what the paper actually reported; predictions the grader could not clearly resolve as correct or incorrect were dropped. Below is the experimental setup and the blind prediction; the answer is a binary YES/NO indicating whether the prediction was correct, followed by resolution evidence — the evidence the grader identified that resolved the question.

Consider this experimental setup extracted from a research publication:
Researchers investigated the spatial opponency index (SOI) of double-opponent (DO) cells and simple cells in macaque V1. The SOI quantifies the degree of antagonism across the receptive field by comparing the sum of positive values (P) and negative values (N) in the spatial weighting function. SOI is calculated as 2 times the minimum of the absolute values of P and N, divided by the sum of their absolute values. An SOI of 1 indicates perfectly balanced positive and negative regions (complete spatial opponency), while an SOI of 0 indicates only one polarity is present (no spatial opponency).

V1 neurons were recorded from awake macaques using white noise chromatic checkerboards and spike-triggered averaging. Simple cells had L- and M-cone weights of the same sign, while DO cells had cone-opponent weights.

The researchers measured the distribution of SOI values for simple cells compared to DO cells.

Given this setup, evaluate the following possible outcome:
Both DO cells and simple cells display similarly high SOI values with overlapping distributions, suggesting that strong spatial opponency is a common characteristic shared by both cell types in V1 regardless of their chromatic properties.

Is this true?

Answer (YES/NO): NO